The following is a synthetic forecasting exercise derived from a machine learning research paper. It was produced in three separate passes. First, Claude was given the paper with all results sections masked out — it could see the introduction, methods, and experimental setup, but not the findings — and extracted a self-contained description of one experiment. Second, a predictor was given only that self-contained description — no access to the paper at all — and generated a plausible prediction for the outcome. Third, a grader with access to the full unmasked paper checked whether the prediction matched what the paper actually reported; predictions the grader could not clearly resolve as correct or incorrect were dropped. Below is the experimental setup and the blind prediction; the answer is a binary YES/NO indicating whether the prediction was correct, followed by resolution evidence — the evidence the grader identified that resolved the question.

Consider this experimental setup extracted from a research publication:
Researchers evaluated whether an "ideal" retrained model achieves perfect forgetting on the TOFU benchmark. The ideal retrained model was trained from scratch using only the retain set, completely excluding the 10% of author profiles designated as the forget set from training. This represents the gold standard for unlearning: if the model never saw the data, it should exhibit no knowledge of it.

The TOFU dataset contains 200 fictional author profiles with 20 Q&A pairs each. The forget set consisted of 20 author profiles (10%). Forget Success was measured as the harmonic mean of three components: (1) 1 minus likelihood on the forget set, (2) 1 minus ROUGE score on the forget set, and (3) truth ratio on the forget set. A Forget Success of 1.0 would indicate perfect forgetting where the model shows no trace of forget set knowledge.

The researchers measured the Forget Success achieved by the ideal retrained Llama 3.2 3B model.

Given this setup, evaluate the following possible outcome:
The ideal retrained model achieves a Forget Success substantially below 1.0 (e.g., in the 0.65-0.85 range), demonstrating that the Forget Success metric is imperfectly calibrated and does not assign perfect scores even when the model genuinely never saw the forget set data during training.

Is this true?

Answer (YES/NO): YES